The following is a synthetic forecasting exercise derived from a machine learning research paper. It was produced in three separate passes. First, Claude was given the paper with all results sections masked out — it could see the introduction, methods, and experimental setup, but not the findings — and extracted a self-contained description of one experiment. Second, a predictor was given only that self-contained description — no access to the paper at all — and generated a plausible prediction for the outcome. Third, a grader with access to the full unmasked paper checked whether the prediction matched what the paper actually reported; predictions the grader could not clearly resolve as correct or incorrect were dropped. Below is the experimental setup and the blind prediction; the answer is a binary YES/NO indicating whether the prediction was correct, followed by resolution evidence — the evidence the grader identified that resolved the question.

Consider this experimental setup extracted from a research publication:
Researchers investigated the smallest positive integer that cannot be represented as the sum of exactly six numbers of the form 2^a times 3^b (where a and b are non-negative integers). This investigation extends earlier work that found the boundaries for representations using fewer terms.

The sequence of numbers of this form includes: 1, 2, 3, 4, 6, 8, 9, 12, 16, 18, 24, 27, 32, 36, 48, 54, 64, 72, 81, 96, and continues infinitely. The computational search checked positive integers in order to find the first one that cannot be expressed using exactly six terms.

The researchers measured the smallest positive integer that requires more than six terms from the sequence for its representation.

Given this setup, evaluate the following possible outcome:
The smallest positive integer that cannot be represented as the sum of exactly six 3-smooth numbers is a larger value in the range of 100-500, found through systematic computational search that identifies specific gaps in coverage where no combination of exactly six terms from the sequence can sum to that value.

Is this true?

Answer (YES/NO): NO